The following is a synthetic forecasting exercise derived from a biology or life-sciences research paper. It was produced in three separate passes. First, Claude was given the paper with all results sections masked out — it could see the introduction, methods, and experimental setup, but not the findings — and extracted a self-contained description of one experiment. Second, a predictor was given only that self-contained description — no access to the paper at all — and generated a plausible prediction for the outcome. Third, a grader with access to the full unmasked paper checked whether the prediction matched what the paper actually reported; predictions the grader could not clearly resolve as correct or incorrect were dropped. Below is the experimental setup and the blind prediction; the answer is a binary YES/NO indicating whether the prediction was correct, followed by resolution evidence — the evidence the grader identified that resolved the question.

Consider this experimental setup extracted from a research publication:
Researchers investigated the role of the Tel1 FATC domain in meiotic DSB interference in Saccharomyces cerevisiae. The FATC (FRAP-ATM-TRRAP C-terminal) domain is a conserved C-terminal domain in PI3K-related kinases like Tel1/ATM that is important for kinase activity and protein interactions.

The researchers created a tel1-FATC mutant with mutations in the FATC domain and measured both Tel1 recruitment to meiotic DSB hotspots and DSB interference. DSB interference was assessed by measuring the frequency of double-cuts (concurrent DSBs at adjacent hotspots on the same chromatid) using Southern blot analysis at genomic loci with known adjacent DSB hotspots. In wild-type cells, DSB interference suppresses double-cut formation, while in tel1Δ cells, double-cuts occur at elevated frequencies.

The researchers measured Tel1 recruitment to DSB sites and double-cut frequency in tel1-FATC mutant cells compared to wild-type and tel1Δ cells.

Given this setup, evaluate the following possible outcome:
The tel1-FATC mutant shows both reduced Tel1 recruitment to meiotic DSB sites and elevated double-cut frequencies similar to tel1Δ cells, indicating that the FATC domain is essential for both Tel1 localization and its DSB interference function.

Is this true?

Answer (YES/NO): YES